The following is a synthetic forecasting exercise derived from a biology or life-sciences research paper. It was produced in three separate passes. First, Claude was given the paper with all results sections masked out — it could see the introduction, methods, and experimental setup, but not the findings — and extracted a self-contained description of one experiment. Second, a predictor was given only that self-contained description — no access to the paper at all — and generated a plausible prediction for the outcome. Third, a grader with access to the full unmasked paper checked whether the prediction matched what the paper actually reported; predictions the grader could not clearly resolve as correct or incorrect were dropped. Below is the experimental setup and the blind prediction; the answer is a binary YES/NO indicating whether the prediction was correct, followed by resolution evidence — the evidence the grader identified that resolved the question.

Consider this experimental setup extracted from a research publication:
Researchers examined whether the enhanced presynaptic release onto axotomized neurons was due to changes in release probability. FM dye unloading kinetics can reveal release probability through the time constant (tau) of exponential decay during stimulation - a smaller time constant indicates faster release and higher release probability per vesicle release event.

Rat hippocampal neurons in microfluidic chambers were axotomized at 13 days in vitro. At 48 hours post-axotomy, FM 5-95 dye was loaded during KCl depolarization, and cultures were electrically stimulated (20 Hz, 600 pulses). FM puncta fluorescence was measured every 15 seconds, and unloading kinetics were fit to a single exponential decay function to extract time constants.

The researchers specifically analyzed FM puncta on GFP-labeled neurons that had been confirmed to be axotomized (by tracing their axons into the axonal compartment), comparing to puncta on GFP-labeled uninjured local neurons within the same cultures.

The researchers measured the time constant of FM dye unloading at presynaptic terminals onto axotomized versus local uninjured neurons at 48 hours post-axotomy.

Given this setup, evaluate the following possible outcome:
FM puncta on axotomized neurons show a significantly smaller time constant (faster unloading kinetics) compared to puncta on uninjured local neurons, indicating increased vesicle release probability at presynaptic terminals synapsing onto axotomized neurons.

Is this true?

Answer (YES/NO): YES